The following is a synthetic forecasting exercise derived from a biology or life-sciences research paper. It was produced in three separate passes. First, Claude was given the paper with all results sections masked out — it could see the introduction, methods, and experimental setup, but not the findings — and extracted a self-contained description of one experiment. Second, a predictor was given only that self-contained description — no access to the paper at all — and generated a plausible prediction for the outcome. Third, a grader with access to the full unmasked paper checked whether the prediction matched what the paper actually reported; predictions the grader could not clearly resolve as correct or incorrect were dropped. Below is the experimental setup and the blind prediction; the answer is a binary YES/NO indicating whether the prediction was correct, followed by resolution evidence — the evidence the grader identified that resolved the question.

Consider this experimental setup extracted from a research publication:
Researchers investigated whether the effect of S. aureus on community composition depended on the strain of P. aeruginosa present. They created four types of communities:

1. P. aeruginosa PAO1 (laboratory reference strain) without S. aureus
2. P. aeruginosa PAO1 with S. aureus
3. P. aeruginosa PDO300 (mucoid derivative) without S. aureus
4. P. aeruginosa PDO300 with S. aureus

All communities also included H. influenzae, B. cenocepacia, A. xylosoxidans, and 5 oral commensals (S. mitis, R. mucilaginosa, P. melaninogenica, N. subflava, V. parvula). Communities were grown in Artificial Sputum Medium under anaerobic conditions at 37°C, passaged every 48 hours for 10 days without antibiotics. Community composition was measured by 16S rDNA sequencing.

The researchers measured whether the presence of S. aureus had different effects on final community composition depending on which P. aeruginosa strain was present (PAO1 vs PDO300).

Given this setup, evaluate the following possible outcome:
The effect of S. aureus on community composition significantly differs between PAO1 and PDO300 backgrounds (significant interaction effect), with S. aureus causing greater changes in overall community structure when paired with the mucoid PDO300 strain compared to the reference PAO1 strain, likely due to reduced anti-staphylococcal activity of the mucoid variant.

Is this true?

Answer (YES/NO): NO